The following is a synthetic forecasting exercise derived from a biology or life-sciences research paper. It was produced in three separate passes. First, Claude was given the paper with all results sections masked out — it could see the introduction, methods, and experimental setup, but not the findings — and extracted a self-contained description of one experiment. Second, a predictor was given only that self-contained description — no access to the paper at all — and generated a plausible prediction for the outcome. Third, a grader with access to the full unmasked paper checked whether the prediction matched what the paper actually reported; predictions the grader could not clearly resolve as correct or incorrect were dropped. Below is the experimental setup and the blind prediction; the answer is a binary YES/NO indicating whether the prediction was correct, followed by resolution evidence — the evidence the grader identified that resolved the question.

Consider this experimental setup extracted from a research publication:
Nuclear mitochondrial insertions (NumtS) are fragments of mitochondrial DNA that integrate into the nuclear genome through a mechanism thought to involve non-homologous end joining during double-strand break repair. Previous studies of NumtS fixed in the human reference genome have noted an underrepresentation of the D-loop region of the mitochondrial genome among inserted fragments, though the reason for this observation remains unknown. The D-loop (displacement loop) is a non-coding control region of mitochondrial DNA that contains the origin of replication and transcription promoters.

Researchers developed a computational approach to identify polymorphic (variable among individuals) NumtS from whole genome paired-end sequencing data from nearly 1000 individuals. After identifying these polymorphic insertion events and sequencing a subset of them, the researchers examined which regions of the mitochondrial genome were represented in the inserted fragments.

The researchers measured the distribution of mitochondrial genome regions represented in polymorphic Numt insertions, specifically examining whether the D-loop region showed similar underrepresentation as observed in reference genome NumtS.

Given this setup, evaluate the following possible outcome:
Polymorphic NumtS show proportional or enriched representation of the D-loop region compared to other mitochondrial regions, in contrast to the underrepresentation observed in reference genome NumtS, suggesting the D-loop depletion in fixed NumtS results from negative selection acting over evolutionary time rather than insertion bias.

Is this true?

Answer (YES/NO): YES